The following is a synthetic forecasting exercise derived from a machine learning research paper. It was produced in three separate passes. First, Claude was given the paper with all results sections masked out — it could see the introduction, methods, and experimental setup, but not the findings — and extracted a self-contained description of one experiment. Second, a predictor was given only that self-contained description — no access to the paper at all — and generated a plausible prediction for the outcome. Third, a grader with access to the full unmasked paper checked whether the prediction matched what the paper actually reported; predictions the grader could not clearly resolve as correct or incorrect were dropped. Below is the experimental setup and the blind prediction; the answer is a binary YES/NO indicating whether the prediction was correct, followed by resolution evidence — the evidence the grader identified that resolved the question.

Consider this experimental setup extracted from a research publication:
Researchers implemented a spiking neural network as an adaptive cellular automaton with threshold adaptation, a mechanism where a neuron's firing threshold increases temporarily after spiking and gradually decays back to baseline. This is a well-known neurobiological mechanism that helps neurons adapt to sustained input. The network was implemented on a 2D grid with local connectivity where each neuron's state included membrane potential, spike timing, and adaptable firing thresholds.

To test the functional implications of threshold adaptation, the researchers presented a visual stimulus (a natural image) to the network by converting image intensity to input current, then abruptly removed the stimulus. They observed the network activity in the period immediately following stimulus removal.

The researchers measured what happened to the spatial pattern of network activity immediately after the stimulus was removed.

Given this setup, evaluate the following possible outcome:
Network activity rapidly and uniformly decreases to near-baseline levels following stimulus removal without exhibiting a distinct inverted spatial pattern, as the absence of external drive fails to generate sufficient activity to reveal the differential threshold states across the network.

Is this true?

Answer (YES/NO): NO